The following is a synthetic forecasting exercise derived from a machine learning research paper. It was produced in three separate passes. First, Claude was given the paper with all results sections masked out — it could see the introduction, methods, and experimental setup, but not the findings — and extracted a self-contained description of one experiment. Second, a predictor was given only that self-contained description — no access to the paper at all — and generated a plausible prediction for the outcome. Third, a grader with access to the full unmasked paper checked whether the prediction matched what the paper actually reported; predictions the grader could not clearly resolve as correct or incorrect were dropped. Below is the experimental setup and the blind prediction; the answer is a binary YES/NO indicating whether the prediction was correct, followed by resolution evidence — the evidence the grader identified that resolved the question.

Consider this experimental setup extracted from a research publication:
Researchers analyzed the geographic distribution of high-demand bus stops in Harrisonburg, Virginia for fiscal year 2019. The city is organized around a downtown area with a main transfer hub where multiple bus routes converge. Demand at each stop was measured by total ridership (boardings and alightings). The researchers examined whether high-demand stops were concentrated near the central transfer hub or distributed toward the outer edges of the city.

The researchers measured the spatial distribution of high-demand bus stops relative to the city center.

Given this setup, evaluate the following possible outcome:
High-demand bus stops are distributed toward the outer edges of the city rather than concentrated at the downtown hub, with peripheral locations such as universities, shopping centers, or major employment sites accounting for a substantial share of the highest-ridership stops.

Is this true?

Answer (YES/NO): YES